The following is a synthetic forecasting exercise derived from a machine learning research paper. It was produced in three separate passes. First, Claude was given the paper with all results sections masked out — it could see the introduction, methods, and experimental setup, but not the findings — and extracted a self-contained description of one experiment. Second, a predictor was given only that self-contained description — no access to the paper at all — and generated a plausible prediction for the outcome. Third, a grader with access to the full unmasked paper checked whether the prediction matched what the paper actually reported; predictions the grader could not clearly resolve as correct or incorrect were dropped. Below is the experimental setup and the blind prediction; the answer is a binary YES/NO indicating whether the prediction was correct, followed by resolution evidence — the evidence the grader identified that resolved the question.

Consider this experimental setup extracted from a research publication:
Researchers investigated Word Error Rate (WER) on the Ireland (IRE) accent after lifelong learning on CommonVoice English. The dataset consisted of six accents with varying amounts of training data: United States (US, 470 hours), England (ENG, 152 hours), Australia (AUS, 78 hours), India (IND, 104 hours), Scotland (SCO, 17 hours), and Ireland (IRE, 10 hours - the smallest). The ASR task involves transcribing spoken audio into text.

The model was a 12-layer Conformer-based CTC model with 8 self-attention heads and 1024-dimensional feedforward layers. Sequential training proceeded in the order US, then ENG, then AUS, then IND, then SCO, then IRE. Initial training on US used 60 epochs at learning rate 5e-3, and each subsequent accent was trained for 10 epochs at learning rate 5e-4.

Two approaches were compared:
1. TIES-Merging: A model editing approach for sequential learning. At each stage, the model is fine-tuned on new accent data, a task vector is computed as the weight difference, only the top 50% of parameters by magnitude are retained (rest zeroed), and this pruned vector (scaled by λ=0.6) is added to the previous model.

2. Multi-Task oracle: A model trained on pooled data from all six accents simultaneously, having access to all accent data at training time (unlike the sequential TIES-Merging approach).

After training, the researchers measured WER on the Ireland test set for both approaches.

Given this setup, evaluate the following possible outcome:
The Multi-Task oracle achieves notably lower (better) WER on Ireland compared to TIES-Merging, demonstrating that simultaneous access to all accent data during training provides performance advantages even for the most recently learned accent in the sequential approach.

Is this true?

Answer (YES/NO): NO